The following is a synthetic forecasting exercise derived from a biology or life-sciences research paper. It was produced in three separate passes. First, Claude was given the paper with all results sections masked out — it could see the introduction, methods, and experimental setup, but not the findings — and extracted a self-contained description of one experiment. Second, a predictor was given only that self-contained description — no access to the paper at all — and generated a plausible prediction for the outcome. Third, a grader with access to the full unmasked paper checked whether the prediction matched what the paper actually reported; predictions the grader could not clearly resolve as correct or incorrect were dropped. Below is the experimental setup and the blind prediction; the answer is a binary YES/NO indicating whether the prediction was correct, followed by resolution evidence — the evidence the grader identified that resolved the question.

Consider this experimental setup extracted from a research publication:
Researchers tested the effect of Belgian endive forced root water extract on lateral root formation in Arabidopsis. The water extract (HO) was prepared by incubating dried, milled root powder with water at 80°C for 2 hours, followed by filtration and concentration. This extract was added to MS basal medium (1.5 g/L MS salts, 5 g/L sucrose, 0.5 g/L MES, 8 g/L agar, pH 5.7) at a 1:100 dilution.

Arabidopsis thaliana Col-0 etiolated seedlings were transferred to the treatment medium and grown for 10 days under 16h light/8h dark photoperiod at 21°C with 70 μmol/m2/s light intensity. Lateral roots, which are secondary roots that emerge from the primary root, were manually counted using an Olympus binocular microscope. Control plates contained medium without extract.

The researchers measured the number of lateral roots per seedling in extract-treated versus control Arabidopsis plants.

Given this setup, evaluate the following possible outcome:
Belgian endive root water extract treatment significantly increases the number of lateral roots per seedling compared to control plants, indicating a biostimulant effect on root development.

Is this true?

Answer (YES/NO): NO